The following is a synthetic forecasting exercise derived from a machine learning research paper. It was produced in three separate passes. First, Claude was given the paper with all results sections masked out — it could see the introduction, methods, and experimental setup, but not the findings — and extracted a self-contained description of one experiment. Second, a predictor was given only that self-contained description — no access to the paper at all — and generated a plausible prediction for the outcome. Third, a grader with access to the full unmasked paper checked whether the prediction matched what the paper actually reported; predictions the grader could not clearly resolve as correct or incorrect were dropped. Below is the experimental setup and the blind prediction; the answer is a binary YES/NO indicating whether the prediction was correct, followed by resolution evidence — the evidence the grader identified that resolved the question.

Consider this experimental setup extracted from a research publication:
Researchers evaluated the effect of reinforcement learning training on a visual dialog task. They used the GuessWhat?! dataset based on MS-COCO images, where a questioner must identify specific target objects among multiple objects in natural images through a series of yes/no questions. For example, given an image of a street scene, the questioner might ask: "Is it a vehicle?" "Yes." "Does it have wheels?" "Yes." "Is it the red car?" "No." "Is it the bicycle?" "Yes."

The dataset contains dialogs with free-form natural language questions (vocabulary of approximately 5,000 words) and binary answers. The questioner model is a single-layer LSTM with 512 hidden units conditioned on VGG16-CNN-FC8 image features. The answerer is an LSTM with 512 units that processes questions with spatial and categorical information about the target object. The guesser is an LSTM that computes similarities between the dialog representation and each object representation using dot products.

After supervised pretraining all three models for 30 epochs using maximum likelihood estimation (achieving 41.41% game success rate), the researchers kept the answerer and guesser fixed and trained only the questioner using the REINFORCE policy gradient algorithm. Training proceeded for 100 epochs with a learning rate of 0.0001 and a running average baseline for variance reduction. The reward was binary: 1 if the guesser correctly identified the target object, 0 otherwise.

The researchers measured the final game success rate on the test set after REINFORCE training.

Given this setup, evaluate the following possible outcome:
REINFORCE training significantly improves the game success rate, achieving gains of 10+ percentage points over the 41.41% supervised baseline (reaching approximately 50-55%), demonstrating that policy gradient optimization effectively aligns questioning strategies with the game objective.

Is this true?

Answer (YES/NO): NO